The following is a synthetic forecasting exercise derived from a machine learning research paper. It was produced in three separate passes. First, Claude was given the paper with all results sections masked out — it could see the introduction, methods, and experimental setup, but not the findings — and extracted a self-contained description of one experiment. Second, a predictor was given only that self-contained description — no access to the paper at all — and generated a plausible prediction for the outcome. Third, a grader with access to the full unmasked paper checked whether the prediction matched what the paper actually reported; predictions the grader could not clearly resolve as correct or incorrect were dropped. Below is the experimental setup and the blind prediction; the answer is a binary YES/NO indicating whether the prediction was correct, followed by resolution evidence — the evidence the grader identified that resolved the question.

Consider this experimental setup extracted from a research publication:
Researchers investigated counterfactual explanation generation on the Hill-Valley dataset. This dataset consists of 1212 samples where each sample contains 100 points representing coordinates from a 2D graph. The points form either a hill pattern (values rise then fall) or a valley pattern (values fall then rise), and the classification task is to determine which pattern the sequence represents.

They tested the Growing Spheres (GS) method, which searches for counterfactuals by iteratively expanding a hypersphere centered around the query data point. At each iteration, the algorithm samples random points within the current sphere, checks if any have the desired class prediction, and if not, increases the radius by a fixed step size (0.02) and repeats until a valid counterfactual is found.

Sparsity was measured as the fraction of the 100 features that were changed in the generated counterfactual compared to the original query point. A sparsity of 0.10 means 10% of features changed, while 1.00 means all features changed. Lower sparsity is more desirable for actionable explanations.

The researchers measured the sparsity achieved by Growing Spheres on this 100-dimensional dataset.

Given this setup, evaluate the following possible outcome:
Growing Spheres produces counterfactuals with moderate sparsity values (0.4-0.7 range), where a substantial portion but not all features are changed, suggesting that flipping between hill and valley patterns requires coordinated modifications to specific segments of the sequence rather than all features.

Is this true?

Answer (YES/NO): NO